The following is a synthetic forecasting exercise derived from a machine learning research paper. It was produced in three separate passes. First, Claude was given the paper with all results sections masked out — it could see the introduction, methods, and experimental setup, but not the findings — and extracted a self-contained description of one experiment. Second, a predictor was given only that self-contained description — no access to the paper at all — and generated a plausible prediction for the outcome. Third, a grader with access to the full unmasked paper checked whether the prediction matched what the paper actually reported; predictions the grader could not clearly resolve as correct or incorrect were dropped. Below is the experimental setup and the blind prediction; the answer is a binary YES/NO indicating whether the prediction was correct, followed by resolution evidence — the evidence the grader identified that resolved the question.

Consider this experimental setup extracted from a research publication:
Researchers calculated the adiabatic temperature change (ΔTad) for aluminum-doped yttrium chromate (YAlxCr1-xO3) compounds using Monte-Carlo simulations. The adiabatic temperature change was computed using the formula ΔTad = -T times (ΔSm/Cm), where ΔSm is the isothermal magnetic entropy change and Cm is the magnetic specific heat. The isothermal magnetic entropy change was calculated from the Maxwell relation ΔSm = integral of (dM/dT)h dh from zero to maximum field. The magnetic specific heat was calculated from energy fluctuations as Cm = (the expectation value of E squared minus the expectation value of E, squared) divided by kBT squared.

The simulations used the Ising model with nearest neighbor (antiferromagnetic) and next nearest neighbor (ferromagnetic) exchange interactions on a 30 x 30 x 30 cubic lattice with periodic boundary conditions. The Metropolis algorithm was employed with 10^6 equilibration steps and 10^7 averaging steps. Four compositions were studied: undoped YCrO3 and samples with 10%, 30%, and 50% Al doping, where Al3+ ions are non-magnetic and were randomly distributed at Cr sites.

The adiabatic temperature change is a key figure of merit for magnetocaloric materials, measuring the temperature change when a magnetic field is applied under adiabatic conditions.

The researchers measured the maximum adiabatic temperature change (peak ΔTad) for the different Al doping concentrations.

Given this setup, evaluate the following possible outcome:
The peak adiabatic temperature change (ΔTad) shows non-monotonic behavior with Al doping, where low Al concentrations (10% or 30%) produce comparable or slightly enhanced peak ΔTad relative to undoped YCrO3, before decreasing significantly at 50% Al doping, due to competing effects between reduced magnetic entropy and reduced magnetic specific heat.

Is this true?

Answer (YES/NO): NO